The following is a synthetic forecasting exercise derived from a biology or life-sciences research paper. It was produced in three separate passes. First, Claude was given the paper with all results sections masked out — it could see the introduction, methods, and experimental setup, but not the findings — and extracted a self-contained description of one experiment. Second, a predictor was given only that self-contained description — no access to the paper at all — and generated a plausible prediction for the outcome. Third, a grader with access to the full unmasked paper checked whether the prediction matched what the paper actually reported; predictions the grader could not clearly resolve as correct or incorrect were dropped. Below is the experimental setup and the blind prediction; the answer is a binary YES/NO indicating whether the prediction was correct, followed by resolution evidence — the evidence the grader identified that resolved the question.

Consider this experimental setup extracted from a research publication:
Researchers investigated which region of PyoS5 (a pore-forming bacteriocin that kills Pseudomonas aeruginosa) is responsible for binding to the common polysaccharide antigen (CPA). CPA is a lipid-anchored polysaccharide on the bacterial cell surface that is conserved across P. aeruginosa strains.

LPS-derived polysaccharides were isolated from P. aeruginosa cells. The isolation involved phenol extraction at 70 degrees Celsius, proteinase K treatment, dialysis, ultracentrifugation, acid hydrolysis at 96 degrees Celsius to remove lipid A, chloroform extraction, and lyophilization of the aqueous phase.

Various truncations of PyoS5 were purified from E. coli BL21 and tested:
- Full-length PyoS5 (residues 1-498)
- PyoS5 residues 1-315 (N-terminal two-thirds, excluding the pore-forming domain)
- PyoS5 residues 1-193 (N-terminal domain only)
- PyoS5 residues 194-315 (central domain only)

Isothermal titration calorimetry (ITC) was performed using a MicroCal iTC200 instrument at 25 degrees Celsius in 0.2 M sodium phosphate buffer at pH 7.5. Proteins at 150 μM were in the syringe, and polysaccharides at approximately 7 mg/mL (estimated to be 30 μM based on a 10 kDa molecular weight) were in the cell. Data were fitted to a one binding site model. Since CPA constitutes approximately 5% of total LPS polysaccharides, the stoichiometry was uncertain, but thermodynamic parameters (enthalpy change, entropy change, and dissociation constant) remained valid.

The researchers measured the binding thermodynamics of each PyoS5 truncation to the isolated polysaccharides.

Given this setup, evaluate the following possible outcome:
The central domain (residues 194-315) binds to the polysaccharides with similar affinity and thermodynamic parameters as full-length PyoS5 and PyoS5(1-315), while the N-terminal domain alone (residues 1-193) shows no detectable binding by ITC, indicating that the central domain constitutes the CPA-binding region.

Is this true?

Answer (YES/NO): YES